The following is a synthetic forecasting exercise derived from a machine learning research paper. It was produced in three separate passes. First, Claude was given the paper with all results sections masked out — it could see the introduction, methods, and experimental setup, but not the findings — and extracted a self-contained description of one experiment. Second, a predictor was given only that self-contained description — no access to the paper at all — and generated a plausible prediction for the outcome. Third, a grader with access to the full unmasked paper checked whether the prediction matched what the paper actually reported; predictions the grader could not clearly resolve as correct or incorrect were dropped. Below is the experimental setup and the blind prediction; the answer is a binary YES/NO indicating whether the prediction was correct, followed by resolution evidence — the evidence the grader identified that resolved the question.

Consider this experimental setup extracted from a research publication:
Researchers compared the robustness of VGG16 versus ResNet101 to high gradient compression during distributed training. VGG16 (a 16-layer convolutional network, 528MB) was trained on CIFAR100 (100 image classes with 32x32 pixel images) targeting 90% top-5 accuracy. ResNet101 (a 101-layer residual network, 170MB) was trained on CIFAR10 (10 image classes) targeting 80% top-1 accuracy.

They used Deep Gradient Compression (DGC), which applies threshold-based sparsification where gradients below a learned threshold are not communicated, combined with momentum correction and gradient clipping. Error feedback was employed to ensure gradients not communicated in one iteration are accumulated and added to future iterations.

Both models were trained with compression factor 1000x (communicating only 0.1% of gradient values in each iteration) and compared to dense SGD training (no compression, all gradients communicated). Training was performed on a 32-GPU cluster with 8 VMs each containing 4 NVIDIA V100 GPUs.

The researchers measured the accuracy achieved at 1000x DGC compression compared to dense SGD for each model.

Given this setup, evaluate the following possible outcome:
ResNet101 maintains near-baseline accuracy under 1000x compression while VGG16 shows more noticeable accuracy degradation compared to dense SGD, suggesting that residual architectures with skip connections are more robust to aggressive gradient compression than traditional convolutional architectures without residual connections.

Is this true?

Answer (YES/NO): NO